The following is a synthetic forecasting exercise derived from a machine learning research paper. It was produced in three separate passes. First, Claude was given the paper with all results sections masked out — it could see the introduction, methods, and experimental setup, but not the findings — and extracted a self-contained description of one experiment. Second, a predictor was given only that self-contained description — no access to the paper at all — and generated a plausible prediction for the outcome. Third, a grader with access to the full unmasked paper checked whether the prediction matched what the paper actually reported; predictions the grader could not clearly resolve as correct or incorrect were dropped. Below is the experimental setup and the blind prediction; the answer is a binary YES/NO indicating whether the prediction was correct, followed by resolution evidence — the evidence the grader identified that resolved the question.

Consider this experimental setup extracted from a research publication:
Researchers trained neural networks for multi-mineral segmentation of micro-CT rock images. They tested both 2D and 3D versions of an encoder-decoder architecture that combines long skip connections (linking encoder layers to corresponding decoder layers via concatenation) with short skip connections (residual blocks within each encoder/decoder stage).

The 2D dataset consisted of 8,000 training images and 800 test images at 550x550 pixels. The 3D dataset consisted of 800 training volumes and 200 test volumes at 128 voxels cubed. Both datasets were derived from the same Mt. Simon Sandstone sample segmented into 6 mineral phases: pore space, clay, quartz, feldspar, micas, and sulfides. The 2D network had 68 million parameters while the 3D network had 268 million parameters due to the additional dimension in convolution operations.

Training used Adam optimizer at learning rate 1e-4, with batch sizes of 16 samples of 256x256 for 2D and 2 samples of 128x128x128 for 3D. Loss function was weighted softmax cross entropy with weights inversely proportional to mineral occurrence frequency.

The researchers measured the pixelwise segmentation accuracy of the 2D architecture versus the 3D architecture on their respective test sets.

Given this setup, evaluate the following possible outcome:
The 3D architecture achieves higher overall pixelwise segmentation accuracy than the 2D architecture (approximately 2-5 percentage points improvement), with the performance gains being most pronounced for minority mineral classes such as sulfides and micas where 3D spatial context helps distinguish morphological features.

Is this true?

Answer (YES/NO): NO